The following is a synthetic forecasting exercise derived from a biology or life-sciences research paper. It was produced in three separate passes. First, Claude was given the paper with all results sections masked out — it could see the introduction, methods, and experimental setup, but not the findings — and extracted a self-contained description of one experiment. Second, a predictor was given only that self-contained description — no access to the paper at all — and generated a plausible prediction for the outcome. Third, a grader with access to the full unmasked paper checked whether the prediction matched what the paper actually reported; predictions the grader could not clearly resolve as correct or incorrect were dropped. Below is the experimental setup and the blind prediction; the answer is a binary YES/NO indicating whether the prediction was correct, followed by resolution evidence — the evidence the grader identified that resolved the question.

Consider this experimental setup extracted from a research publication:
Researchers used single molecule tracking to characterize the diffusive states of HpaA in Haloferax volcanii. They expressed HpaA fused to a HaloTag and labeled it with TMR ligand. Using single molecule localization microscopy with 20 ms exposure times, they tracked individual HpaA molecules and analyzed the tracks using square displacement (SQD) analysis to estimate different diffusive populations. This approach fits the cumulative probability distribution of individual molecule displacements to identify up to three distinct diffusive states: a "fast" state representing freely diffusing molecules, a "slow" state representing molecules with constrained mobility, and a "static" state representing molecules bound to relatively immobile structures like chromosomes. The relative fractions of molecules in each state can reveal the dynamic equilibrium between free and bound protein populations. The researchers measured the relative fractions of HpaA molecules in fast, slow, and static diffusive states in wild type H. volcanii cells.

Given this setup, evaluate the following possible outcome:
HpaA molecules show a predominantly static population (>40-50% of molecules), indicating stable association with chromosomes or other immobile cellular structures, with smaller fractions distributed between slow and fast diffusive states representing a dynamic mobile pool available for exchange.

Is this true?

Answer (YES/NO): NO